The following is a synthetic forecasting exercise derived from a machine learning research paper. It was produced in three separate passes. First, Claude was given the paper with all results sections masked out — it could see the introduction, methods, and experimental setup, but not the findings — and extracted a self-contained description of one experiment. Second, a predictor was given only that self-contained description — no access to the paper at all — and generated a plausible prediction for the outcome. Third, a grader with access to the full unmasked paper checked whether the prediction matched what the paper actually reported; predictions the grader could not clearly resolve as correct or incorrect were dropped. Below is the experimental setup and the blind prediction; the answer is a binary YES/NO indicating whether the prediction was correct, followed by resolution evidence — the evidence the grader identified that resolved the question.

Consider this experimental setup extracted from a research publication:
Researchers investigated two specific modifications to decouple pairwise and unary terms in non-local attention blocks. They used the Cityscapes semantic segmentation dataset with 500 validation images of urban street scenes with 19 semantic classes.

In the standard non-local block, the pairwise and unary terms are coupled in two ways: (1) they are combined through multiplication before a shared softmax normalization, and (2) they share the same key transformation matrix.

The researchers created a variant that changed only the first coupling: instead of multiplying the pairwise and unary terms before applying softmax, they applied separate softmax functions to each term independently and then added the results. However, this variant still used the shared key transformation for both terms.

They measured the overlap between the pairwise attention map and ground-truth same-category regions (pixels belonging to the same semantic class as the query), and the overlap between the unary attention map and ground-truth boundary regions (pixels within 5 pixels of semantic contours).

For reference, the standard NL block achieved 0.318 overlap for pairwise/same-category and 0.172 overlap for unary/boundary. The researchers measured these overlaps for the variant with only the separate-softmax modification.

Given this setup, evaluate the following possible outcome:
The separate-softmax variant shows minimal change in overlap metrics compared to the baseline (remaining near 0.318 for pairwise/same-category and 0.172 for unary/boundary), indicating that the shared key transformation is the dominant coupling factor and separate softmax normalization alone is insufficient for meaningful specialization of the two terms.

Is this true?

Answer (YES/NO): NO